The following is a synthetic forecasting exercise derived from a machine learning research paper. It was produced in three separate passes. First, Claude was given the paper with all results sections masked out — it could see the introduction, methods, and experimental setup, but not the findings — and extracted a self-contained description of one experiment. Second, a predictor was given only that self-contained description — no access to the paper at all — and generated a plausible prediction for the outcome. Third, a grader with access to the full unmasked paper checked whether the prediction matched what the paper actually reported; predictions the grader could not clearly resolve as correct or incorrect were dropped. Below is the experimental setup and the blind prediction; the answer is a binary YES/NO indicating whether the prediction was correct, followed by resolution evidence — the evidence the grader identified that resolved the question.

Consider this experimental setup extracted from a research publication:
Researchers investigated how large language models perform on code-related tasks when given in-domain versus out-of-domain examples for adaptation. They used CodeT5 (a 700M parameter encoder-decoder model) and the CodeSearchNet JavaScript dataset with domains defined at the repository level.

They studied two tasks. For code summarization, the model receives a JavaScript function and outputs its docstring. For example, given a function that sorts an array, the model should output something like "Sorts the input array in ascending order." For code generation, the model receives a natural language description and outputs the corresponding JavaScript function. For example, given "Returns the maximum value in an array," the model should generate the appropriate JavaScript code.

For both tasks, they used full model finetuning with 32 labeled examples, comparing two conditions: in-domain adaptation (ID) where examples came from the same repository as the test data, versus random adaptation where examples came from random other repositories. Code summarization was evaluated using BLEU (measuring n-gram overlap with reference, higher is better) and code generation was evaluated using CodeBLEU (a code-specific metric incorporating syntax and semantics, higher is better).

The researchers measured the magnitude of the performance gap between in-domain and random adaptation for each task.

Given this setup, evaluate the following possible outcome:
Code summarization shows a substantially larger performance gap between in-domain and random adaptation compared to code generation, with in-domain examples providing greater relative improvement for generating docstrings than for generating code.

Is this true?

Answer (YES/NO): YES